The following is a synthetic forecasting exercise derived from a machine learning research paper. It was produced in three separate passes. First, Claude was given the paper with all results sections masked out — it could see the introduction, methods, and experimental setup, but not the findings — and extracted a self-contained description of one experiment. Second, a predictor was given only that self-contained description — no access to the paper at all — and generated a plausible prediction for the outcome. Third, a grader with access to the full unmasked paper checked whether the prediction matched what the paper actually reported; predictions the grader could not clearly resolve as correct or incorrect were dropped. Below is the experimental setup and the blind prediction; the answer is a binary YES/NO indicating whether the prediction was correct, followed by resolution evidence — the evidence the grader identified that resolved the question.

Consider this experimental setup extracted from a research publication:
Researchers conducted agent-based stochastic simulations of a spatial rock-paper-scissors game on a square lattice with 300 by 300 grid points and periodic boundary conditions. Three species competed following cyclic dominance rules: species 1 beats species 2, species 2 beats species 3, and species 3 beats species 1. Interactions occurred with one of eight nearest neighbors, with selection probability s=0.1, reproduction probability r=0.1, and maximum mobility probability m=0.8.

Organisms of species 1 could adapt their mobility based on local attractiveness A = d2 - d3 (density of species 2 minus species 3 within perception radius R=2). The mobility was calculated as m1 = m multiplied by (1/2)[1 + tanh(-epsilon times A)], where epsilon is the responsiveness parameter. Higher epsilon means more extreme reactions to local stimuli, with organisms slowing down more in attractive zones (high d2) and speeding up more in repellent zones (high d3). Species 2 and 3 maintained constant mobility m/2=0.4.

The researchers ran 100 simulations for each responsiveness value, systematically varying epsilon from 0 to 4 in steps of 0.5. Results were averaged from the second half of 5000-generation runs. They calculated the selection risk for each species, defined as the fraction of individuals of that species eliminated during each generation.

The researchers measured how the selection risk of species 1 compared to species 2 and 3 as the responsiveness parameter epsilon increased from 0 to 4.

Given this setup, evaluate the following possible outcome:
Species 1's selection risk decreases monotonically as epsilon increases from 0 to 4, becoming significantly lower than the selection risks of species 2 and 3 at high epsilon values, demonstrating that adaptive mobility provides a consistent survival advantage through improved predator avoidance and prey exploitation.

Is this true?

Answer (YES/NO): NO